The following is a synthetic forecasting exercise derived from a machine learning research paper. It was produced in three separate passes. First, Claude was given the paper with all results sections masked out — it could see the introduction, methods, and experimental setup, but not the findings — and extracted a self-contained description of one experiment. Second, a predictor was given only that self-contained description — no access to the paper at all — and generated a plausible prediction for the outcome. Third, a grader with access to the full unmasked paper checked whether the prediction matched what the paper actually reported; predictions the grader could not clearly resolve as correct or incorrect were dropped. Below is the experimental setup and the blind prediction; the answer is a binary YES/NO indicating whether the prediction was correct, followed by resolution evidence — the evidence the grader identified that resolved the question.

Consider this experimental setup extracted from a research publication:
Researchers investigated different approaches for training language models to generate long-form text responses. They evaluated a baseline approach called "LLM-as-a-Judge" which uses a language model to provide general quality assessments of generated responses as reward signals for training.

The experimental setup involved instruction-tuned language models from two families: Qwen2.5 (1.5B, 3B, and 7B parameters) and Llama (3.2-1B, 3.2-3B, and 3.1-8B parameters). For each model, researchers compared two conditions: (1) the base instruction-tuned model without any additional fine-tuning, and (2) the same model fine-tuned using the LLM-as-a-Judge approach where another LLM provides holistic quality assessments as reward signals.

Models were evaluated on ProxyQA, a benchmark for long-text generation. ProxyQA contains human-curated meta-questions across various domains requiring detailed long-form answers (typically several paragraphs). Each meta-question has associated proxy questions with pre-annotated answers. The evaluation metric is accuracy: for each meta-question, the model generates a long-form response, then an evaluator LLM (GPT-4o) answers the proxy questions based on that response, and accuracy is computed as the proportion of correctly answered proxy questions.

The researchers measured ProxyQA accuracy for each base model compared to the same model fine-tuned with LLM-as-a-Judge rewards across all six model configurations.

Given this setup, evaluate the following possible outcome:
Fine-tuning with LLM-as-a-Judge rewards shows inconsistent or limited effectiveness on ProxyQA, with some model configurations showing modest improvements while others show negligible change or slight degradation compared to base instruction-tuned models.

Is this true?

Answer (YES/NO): NO